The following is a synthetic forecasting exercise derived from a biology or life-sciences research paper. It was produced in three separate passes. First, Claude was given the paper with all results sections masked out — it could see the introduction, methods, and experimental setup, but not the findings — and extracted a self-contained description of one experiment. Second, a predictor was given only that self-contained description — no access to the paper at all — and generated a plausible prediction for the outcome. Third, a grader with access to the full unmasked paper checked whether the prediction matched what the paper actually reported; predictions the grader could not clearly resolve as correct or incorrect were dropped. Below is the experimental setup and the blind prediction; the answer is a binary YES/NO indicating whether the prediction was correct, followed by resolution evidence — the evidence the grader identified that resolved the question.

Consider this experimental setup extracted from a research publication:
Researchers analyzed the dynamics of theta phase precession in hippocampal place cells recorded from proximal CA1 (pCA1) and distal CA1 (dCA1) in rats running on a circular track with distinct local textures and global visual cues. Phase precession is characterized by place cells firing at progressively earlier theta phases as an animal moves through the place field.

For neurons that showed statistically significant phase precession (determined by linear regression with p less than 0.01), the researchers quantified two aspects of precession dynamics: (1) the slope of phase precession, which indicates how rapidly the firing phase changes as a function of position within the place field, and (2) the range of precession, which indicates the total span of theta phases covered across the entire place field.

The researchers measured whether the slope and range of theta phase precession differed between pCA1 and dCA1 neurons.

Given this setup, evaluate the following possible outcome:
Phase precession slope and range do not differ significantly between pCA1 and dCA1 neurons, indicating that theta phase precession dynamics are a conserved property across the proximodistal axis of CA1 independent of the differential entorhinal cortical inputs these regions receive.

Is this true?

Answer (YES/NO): YES